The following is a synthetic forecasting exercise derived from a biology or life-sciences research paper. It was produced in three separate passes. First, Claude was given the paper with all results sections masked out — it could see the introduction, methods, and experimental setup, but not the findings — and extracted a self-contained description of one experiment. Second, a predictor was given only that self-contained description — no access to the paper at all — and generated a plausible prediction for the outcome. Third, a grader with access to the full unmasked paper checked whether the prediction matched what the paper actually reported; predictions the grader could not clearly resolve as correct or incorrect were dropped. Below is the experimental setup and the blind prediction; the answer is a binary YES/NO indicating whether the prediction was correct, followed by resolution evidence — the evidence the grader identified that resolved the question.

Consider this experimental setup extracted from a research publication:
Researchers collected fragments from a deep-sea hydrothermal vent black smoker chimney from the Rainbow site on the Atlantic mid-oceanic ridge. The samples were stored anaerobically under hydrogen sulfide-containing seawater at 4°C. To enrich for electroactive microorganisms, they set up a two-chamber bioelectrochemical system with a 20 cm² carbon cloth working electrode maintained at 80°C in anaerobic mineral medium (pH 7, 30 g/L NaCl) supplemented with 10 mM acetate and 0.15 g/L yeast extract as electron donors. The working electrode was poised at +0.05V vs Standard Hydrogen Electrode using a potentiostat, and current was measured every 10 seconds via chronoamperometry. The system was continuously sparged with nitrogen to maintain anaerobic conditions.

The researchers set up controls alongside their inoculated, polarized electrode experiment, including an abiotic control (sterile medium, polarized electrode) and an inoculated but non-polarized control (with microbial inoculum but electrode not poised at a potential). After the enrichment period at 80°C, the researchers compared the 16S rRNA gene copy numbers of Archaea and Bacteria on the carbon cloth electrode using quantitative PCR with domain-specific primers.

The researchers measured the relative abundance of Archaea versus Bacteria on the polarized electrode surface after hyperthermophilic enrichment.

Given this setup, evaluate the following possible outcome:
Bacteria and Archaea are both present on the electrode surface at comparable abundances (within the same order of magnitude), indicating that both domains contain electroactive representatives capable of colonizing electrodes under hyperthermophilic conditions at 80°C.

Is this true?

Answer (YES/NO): NO